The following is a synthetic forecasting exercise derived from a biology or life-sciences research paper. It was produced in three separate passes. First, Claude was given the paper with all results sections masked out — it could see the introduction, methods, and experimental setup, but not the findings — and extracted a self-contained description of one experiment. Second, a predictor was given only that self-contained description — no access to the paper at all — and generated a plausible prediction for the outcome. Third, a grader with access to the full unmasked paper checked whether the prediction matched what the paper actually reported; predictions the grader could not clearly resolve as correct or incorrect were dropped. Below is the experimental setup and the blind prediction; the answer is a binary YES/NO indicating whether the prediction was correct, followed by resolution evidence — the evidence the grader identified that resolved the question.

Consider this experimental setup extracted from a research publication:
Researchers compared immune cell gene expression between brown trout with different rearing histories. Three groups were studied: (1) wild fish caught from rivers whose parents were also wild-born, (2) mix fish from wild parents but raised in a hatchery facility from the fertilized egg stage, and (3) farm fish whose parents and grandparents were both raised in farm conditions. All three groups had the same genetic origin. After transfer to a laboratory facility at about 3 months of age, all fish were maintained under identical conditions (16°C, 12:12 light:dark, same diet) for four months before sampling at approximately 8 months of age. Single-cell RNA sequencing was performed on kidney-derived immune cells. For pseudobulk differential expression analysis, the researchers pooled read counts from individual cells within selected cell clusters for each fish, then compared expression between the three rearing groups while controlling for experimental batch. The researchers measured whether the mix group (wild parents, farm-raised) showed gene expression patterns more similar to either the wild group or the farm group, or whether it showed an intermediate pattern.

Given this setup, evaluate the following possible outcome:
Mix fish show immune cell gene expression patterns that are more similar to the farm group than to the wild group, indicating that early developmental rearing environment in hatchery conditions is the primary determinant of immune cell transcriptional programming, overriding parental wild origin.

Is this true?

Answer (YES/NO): NO